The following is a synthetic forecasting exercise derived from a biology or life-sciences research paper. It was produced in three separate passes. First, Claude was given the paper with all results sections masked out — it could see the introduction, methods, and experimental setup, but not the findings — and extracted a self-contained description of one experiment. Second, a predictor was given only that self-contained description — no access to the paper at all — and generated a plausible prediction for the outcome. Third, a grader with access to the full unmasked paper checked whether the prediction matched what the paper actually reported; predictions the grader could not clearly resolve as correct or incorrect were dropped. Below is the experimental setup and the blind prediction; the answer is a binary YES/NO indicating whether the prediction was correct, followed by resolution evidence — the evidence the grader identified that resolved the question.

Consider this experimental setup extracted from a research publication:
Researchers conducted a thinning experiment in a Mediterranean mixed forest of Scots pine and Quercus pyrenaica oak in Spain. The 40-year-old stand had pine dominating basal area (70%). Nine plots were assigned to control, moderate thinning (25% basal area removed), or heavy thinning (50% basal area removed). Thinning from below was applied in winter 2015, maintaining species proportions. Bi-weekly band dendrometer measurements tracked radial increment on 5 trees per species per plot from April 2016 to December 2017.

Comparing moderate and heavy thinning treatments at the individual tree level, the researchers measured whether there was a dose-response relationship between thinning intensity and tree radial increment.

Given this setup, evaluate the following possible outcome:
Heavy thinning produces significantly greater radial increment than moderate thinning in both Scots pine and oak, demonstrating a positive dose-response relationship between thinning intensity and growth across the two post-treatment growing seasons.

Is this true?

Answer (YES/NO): NO